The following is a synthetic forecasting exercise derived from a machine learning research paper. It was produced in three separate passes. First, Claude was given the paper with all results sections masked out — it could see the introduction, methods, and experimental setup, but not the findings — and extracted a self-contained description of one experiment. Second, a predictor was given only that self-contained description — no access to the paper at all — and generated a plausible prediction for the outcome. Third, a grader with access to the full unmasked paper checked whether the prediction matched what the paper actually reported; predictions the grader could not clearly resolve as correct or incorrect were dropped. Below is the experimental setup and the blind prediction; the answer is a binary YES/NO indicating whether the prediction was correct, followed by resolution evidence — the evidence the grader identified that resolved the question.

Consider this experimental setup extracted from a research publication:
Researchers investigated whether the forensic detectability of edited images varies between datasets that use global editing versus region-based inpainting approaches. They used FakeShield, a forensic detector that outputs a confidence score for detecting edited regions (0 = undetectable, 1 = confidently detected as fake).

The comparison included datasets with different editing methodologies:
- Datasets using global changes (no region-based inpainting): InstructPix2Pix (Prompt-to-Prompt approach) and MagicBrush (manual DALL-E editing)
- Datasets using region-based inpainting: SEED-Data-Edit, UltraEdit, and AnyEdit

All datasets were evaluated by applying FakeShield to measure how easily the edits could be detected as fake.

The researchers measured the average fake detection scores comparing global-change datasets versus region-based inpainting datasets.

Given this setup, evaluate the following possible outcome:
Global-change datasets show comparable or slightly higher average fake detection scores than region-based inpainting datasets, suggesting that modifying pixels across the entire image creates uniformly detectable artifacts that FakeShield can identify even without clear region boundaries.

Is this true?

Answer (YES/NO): YES